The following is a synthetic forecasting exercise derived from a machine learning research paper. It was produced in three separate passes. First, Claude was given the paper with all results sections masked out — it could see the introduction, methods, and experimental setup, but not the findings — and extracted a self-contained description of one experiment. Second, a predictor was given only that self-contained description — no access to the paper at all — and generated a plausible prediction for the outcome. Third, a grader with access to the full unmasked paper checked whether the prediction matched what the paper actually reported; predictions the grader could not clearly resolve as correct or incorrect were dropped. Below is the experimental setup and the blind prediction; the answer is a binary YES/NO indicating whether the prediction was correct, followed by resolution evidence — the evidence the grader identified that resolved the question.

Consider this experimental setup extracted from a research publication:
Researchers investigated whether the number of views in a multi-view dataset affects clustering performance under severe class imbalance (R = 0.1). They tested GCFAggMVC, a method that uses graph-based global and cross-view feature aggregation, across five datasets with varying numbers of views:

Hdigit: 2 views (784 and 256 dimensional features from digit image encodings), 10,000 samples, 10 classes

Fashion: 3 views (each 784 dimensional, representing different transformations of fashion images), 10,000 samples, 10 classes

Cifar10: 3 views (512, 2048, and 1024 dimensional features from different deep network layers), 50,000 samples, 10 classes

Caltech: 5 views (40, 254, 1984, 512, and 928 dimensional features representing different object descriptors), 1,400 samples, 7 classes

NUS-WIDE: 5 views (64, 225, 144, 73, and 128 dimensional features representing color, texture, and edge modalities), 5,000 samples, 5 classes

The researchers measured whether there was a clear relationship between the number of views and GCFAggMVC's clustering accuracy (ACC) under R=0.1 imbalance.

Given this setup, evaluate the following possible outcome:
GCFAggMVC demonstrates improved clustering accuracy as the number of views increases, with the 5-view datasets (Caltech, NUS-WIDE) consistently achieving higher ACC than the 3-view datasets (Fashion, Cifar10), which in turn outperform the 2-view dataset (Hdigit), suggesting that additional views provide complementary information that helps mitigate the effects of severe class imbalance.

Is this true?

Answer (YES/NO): NO